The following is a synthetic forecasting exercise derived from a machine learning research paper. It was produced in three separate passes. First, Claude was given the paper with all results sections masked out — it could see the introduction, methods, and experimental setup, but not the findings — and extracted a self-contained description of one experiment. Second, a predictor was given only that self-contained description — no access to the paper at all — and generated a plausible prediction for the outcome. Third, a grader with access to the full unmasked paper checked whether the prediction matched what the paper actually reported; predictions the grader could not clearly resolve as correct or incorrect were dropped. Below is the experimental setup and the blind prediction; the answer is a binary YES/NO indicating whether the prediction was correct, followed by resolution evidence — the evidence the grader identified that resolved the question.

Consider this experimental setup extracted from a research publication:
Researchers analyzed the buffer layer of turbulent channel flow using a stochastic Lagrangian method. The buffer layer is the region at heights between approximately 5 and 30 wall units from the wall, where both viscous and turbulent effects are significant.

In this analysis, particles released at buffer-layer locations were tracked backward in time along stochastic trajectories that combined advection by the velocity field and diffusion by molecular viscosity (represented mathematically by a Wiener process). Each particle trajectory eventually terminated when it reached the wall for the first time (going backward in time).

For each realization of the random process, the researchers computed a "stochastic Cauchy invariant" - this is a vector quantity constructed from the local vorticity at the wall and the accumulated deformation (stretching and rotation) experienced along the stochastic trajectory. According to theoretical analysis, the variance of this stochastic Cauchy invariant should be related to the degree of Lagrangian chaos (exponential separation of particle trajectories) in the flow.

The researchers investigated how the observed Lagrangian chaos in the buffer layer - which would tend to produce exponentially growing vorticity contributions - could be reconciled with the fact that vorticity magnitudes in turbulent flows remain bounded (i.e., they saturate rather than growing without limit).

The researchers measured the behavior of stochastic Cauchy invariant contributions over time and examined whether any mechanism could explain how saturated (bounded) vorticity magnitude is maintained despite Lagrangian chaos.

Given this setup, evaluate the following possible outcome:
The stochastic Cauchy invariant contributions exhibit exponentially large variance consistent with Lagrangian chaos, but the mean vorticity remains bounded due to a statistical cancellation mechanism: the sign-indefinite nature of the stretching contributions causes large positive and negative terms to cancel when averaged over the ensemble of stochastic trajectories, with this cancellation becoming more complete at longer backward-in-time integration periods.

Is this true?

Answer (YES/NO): YES